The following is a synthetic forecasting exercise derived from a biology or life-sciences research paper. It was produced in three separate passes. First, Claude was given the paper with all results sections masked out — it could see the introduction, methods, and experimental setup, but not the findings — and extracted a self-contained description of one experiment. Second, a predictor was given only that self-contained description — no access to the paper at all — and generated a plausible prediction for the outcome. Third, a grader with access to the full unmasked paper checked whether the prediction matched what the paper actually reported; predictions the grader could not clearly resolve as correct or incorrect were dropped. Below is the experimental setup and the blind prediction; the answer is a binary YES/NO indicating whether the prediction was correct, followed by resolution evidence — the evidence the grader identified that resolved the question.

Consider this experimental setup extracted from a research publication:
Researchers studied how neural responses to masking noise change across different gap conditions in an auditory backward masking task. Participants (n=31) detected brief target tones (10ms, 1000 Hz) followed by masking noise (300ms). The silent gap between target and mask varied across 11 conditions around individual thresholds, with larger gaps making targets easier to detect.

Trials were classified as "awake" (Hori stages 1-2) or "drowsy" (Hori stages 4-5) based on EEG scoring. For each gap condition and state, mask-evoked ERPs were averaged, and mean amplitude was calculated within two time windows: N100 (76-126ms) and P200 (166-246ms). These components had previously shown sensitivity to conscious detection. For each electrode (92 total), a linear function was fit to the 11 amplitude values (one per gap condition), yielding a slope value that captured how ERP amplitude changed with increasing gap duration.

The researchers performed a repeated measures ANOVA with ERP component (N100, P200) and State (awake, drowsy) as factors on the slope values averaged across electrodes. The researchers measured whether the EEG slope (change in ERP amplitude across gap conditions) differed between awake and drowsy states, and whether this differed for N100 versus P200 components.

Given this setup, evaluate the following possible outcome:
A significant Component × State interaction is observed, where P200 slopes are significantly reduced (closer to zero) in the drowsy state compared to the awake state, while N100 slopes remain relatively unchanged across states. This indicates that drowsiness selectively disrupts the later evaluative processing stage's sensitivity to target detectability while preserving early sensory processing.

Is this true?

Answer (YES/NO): NO